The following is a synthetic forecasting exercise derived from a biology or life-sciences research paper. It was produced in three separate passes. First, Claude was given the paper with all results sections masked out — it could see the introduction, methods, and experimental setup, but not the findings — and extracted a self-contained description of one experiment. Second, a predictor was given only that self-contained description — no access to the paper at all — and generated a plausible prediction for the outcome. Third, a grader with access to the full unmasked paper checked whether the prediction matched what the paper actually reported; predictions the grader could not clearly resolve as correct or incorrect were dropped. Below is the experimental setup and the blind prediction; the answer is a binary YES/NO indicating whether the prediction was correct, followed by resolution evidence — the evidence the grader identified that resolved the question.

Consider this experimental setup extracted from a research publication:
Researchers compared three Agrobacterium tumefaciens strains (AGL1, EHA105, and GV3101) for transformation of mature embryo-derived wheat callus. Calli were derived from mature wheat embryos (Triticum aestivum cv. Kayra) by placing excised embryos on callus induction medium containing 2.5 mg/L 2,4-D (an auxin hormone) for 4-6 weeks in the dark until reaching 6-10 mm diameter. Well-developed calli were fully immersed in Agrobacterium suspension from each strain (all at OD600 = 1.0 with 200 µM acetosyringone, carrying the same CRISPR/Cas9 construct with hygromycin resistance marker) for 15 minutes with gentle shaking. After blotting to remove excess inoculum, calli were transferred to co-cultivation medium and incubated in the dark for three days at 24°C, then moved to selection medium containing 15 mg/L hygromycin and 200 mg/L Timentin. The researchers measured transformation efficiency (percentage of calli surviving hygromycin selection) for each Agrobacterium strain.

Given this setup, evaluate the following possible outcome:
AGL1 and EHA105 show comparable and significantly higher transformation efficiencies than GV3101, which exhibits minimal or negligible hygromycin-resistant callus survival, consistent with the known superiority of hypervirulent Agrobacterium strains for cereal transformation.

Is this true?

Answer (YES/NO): NO